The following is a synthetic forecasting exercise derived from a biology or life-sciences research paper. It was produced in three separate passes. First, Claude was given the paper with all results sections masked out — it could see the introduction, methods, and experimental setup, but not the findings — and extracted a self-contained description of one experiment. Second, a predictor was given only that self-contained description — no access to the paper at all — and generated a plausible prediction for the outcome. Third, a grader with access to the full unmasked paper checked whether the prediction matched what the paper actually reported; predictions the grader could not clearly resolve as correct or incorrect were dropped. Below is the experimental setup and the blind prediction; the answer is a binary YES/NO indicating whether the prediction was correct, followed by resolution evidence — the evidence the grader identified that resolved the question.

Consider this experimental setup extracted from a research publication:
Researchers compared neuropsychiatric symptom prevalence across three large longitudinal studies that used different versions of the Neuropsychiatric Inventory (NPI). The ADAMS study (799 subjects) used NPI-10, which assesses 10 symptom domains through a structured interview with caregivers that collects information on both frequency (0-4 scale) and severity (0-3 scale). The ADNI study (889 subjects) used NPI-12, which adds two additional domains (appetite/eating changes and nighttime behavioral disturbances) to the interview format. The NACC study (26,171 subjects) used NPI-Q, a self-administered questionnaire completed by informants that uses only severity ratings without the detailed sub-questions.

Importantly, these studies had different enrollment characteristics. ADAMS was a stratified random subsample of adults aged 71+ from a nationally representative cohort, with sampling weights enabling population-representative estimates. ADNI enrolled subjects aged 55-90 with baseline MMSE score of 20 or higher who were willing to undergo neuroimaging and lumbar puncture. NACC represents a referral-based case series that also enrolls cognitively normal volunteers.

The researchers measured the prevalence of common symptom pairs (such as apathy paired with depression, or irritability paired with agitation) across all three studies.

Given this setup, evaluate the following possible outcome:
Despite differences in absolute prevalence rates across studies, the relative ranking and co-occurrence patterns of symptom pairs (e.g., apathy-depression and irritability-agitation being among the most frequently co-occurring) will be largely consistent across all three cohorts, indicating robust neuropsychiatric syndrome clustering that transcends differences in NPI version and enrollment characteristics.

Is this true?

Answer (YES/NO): NO